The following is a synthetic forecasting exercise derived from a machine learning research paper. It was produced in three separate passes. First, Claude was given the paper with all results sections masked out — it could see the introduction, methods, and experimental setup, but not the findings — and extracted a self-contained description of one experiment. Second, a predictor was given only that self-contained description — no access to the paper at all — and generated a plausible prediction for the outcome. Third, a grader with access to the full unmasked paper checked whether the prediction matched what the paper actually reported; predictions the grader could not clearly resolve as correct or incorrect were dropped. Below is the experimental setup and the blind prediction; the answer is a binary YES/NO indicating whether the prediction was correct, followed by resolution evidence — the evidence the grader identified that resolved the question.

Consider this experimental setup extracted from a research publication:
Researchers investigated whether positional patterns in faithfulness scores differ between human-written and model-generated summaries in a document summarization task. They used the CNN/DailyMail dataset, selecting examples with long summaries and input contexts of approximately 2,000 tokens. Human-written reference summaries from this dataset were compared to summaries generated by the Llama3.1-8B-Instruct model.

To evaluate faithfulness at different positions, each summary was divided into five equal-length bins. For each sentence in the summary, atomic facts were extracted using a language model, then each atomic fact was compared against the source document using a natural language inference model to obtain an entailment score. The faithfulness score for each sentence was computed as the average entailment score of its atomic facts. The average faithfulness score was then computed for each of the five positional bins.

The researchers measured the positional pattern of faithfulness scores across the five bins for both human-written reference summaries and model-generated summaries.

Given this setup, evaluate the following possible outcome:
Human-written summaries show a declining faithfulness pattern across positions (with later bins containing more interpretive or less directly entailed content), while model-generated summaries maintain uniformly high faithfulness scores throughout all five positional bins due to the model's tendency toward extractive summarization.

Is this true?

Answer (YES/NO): NO